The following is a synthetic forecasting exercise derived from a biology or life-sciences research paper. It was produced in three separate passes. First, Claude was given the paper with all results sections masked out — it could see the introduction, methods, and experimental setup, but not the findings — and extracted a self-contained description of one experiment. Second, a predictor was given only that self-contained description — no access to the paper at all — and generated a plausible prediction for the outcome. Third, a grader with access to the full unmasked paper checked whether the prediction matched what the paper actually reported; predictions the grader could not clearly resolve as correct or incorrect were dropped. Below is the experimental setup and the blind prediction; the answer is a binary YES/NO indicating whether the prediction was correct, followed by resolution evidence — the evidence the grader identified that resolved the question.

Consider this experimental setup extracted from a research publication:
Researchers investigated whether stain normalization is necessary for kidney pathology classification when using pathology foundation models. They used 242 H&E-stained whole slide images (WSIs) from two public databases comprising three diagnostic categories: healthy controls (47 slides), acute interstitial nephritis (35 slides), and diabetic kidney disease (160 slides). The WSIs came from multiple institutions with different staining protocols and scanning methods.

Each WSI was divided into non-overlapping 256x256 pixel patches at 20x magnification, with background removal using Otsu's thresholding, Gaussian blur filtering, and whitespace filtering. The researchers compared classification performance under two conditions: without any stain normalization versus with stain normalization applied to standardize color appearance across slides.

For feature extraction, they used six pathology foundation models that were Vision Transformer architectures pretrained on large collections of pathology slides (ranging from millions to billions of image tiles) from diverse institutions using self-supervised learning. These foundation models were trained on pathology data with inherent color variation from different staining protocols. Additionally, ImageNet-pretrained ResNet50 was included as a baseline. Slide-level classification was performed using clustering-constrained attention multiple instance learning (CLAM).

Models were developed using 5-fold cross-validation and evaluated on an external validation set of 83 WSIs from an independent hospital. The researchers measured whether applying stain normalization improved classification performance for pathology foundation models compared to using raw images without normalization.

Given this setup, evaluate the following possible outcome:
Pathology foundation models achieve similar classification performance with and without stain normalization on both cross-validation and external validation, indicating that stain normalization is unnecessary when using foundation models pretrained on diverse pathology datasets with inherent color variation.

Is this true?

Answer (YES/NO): NO